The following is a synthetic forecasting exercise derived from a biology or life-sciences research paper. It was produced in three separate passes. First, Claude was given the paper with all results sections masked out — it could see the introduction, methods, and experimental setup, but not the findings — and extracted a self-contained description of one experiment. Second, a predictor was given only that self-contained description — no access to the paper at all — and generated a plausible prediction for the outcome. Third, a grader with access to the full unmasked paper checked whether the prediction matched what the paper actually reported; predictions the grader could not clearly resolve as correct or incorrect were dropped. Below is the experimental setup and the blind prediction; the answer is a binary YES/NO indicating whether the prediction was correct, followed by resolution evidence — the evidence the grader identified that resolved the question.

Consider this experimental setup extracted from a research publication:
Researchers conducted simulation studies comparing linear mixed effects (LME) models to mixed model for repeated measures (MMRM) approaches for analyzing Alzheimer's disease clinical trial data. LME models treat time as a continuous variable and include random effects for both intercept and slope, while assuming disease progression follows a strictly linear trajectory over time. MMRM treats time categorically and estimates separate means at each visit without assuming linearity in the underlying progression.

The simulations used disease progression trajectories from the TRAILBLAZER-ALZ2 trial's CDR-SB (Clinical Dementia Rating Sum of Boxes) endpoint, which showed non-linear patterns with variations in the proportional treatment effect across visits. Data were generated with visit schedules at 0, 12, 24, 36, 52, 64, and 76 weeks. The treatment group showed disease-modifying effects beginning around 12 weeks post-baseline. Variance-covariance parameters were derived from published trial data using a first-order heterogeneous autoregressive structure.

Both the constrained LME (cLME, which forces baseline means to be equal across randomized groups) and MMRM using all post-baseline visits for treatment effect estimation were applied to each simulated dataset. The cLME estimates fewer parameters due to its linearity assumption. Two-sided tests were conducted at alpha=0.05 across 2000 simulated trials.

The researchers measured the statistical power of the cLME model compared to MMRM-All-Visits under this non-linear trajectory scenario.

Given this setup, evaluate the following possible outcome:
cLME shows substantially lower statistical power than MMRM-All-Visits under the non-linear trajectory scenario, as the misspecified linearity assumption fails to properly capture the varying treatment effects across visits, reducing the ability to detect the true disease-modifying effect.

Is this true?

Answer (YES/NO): NO